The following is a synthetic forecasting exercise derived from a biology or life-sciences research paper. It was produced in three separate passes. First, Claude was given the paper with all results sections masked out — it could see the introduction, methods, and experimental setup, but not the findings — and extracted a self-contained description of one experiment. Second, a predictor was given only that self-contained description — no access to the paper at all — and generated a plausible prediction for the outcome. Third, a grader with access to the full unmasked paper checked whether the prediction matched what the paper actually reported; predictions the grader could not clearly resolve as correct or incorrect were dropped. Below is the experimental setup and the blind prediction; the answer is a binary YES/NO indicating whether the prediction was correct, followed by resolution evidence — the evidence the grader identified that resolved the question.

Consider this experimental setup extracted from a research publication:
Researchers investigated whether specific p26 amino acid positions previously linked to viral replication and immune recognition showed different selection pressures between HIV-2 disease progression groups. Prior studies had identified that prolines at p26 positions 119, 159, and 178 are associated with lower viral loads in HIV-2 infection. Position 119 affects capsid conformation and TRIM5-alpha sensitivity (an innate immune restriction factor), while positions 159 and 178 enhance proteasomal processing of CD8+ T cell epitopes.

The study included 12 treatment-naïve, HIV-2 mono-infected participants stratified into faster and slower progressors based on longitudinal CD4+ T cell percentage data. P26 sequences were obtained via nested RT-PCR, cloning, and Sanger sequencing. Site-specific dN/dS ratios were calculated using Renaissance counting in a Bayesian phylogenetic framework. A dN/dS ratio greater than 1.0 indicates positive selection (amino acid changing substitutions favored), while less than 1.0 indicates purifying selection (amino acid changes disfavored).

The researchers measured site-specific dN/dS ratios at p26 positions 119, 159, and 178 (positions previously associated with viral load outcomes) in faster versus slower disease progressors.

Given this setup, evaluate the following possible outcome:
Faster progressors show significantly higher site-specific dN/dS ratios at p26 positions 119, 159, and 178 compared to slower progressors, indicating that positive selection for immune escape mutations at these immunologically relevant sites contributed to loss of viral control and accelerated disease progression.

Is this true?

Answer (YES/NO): NO